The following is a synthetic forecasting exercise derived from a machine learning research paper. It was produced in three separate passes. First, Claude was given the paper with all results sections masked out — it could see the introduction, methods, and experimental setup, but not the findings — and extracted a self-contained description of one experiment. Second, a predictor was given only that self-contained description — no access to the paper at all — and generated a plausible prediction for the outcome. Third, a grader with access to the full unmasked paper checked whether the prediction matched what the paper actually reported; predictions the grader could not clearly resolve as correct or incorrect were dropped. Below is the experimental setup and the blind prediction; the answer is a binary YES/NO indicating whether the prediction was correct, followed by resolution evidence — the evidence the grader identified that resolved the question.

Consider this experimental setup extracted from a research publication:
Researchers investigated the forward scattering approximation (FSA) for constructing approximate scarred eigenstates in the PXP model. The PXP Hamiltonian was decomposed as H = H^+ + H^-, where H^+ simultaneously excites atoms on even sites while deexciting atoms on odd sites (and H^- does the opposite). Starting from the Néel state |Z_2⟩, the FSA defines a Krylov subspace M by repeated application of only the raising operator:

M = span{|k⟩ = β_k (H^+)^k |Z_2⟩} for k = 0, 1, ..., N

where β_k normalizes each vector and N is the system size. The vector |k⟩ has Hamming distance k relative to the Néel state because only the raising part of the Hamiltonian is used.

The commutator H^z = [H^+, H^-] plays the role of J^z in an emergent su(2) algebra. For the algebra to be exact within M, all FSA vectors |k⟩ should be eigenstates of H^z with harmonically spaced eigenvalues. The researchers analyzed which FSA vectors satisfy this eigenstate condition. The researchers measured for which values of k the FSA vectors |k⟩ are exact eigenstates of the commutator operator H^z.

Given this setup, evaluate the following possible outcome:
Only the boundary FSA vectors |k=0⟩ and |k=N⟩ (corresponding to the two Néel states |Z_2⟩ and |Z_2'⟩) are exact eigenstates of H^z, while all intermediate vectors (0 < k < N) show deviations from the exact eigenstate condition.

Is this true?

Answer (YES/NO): NO